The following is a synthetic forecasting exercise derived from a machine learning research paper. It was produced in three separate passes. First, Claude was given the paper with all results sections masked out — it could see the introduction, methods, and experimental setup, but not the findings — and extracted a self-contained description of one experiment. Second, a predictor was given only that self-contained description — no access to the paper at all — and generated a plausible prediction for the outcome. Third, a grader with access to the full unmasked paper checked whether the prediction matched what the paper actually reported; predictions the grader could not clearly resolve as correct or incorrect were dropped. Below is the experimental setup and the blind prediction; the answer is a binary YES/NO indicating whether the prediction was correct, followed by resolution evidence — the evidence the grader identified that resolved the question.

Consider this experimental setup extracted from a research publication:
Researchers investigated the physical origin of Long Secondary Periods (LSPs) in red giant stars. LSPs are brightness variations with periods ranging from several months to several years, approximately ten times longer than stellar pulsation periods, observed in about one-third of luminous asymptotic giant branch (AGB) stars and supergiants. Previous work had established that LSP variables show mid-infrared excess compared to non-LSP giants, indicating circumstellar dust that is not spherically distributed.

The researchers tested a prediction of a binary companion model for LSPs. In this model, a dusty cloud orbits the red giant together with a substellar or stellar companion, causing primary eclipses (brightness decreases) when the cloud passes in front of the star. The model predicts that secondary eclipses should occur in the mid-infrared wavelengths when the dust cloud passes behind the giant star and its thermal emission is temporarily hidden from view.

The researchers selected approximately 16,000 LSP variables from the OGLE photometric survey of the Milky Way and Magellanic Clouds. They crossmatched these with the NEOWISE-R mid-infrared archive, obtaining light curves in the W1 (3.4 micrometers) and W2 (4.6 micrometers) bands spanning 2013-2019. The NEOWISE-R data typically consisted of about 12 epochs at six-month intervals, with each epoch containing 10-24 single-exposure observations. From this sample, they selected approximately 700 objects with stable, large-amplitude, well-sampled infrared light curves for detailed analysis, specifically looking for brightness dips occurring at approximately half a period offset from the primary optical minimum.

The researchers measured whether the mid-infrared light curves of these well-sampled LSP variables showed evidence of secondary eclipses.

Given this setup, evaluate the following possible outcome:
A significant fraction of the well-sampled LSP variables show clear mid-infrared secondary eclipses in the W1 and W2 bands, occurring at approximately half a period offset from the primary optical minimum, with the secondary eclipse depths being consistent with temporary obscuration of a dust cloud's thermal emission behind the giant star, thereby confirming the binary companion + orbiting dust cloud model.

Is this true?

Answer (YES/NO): YES